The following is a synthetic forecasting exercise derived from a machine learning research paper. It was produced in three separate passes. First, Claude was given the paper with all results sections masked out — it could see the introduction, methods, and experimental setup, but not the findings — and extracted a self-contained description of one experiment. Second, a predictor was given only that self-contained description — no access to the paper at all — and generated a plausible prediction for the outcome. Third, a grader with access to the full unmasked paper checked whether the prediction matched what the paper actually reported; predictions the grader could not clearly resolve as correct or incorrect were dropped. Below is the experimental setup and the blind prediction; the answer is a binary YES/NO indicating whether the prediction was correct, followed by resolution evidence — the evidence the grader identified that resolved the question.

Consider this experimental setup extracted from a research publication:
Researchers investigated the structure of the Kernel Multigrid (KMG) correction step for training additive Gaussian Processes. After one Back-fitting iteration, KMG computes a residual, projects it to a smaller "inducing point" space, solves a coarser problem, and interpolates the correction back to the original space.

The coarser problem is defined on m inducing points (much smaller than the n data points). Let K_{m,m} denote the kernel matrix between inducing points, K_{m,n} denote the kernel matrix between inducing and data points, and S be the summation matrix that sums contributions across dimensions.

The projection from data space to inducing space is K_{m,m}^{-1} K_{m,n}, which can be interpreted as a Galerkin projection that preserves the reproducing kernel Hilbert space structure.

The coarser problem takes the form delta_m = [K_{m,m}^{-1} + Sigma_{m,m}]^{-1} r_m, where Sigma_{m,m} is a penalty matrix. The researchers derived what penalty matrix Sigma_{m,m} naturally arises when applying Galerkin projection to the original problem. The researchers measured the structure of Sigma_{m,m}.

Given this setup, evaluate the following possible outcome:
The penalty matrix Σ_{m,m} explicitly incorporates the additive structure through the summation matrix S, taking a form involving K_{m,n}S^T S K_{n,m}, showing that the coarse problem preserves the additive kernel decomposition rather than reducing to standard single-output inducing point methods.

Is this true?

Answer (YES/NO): NO